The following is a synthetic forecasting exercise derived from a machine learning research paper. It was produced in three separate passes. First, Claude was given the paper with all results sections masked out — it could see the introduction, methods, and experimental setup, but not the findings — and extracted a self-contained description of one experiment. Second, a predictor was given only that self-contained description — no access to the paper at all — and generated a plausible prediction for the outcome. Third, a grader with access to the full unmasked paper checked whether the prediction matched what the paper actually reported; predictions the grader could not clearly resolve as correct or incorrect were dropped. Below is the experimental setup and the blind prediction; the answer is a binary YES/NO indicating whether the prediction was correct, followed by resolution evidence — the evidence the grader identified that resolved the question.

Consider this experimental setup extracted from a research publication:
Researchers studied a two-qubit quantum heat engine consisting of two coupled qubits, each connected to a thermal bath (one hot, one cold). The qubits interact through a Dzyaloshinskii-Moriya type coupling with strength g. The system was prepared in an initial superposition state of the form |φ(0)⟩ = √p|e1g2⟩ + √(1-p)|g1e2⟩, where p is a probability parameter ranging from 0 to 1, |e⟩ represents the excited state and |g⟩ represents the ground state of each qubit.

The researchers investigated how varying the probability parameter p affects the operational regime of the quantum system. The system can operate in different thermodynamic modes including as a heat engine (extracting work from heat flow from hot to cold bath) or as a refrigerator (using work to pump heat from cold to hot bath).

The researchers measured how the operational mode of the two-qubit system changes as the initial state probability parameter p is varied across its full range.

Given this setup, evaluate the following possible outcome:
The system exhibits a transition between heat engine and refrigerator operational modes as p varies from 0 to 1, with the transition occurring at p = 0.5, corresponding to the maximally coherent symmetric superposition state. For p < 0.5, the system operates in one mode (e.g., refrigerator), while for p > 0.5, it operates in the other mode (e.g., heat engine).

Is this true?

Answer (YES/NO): NO